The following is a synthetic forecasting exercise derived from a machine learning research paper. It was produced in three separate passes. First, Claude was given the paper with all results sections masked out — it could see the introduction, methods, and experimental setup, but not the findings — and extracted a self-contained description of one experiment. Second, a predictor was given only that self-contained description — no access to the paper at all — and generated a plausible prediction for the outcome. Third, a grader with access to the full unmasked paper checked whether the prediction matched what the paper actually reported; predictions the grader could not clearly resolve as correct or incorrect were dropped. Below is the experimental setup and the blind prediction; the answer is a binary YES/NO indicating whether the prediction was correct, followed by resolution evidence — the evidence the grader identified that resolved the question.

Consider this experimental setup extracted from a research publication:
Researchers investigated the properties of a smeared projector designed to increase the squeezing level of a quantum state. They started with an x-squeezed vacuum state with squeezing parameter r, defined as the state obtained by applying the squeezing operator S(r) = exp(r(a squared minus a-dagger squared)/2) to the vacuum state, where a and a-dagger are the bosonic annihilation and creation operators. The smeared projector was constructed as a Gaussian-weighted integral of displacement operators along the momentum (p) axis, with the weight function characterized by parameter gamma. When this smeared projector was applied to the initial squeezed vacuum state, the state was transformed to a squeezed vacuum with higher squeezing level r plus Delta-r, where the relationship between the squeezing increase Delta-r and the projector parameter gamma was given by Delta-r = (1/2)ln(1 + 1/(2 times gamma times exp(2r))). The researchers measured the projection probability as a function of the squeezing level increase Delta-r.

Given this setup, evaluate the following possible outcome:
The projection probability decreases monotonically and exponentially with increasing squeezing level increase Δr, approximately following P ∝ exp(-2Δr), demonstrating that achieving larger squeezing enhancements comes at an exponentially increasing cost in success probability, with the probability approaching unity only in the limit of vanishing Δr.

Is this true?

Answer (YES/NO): NO